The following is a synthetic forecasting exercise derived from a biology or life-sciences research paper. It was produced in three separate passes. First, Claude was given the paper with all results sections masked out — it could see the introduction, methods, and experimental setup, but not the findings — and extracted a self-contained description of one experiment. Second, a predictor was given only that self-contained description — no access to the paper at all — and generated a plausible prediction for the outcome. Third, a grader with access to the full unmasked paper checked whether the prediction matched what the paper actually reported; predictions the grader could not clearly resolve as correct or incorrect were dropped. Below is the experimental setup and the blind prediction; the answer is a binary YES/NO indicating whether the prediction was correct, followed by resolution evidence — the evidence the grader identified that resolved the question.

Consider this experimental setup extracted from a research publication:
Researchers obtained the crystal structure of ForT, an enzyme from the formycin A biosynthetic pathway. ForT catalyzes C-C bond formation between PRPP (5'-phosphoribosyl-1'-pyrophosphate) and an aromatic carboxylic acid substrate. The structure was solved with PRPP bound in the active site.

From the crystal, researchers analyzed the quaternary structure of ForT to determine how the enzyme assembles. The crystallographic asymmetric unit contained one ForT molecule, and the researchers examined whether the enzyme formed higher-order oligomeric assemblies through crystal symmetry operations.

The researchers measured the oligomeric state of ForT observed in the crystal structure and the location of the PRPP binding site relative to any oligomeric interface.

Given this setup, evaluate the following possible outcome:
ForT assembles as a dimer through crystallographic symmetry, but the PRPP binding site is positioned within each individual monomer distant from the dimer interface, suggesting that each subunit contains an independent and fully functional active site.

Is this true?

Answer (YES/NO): YES